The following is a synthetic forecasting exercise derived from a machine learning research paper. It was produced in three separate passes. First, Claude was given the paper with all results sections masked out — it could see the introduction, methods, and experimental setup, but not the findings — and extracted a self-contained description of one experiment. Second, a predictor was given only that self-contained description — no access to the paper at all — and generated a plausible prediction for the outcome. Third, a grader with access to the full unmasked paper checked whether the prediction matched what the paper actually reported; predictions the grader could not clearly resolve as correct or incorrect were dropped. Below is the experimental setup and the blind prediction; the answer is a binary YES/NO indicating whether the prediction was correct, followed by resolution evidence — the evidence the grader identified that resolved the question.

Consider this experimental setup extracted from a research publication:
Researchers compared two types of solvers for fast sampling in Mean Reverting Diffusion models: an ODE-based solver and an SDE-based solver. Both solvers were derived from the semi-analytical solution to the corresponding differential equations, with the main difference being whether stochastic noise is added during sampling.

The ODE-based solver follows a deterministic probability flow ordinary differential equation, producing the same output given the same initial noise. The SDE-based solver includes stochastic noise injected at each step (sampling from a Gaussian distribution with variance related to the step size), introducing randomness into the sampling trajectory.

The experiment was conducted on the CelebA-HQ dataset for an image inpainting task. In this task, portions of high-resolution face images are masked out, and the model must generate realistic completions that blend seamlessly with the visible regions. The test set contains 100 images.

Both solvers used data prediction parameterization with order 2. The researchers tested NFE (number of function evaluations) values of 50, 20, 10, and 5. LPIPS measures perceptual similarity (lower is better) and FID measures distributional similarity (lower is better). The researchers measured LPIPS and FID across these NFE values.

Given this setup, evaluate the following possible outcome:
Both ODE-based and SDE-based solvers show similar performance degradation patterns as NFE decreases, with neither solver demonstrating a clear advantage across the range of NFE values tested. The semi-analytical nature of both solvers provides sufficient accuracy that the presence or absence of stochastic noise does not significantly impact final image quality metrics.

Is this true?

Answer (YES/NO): NO